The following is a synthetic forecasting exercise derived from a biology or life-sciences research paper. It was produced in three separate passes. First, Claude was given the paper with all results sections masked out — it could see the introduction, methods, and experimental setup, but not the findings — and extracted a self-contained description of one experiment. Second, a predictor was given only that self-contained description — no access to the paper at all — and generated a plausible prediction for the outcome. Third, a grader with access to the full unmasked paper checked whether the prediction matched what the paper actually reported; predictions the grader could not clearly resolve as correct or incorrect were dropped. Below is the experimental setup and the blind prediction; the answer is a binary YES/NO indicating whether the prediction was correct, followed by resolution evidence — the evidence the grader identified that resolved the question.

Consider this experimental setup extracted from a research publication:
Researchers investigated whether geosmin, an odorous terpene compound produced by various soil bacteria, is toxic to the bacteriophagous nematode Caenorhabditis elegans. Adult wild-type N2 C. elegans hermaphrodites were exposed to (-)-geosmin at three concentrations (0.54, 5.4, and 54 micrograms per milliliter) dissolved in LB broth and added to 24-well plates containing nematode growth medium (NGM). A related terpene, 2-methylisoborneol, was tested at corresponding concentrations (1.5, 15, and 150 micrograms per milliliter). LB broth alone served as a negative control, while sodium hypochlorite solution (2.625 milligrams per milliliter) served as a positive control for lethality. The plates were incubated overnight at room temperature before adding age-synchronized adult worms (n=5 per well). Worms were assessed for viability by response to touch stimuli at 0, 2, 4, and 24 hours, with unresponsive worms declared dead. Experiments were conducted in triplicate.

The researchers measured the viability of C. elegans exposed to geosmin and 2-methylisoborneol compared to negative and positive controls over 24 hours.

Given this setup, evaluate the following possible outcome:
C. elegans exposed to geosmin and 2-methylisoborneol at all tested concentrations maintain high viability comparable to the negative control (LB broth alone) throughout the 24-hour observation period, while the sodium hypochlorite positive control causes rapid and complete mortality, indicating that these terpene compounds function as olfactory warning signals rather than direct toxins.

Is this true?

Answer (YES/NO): YES